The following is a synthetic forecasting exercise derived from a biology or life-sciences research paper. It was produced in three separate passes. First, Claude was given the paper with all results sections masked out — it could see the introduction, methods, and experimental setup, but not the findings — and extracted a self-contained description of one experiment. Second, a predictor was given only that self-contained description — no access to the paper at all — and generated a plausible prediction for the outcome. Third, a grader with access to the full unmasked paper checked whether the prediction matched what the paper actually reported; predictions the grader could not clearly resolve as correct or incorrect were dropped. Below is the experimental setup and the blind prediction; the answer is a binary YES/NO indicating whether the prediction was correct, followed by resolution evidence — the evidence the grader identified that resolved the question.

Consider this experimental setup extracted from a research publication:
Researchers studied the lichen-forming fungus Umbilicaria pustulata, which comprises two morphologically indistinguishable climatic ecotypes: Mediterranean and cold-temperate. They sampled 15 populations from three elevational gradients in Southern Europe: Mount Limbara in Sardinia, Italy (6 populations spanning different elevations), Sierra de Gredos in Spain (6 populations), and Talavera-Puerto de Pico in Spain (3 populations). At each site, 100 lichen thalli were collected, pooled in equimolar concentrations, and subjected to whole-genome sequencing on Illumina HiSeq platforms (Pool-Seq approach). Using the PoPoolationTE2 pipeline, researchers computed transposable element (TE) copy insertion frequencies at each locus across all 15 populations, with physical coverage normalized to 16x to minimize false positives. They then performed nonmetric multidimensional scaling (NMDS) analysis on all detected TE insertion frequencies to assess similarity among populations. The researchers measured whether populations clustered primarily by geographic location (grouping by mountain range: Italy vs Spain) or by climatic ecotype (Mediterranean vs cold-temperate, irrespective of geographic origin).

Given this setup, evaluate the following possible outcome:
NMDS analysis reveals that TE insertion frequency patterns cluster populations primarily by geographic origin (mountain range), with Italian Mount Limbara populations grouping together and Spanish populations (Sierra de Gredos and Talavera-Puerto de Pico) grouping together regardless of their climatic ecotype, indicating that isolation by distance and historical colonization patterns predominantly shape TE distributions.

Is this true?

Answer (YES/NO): NO